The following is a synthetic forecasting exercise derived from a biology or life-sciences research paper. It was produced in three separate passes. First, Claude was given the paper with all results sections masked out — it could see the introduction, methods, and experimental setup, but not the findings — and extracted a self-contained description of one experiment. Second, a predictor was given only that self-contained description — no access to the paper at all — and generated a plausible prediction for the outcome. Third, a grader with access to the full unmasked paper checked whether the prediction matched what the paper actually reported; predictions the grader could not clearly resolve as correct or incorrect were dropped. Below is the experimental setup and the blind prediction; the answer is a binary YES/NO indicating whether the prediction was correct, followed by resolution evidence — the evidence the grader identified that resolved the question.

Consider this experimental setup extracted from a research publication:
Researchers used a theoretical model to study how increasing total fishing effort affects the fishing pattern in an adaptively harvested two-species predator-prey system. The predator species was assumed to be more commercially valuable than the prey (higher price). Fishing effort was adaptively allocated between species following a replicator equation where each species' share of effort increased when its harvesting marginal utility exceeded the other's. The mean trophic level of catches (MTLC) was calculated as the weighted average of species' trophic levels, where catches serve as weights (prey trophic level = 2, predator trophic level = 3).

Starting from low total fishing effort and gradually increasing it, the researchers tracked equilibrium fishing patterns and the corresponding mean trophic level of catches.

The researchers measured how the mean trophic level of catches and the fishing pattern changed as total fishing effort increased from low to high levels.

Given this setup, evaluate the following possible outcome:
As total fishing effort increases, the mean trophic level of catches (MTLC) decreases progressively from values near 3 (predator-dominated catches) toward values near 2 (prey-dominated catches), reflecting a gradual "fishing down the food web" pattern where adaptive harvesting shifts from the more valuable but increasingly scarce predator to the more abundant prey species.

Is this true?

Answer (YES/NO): YES